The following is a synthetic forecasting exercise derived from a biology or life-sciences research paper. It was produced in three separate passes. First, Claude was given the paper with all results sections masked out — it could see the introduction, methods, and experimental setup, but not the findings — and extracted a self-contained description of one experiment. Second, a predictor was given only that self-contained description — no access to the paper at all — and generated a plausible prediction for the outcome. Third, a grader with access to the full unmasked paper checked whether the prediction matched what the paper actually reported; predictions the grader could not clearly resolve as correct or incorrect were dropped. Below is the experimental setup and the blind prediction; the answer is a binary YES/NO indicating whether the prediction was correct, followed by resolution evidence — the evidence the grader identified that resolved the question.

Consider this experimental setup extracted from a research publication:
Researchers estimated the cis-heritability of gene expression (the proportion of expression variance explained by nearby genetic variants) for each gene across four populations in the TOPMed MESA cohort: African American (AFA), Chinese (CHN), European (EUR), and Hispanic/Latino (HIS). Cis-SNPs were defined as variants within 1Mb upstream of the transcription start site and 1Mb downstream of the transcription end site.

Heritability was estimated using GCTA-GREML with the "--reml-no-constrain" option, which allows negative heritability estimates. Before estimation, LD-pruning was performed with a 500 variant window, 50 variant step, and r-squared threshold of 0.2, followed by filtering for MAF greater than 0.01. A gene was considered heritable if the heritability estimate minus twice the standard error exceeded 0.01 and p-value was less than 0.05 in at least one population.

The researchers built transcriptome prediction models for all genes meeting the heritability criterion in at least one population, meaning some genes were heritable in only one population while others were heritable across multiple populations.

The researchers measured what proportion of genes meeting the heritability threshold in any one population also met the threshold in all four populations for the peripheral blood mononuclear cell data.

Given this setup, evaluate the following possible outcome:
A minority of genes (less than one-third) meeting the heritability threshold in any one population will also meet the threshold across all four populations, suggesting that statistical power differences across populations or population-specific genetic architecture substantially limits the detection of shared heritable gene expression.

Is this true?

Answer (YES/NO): YES